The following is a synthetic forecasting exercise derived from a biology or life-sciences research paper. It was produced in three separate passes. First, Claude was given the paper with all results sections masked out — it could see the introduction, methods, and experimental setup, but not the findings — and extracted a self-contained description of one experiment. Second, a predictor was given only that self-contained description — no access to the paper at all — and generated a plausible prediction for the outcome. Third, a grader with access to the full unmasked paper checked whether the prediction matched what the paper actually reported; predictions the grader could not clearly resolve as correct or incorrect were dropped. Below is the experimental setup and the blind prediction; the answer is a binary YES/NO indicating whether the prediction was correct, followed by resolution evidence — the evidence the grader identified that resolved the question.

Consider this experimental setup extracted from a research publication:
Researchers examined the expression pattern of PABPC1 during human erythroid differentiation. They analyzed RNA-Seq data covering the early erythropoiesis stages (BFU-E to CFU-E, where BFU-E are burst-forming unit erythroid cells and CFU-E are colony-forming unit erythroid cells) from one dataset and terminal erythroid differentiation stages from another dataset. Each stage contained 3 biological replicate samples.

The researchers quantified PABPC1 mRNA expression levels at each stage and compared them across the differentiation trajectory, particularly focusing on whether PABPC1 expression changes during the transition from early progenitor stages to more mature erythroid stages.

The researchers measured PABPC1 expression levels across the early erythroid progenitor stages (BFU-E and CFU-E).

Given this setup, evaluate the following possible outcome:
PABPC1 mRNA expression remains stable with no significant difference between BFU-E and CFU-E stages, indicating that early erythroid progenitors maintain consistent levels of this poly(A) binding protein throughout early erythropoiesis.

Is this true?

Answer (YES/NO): NO